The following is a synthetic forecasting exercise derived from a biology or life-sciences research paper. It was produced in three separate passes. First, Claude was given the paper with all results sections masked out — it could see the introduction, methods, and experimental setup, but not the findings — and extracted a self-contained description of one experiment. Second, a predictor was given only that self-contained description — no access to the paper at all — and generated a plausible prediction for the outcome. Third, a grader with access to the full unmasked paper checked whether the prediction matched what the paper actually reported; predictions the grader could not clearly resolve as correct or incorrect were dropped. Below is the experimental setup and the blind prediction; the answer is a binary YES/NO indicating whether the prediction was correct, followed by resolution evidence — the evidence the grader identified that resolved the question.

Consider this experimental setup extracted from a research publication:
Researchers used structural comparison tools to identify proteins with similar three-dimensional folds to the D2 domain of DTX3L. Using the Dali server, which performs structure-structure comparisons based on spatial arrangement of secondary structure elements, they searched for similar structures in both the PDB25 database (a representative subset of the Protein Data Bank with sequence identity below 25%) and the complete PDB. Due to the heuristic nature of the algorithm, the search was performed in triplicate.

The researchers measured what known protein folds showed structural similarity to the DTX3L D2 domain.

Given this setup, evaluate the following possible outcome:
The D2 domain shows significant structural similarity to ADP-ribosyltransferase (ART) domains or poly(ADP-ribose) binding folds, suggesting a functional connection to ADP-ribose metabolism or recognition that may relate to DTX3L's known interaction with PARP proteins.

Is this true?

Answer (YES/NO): NO